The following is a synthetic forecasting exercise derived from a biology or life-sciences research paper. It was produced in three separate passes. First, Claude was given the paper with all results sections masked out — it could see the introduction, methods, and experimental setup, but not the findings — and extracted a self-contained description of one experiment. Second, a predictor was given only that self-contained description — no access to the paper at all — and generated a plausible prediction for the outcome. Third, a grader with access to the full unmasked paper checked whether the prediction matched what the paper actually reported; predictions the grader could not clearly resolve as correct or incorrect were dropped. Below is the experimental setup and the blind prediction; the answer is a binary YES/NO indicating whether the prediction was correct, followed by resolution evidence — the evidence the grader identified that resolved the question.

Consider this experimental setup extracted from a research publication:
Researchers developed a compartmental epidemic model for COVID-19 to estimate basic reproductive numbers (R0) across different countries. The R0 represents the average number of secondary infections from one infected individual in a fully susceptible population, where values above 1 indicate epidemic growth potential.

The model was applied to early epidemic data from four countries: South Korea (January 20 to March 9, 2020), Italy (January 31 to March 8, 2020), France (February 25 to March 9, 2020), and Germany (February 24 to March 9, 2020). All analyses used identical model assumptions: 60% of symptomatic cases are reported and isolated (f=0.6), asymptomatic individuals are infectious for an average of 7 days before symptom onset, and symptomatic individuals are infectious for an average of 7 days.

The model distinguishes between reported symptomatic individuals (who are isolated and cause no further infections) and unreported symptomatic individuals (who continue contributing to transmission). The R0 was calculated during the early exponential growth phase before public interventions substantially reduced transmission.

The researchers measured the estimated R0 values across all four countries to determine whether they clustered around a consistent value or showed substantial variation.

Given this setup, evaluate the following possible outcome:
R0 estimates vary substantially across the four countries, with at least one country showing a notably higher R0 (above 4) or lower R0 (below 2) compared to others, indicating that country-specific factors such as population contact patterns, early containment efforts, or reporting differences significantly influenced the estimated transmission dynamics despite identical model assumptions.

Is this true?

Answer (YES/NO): YES